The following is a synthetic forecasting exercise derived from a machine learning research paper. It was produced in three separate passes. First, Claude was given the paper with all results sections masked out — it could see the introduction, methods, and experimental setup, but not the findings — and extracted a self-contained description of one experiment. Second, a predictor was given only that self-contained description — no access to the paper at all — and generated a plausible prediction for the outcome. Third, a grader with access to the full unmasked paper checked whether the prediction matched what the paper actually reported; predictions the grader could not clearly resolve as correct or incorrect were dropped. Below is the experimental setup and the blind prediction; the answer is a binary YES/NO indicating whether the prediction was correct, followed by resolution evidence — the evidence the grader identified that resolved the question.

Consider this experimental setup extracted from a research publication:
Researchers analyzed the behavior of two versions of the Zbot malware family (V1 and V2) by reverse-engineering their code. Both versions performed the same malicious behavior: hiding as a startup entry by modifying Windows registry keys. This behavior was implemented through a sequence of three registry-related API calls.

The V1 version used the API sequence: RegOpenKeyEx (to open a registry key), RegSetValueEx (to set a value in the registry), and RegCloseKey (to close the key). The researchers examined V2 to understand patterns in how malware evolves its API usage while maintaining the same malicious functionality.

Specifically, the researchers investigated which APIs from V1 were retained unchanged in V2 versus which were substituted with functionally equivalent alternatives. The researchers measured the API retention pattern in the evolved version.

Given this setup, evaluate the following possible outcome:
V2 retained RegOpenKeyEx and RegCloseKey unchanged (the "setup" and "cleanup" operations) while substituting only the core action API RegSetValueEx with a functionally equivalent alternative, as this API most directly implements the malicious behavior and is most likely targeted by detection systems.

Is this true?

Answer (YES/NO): NO